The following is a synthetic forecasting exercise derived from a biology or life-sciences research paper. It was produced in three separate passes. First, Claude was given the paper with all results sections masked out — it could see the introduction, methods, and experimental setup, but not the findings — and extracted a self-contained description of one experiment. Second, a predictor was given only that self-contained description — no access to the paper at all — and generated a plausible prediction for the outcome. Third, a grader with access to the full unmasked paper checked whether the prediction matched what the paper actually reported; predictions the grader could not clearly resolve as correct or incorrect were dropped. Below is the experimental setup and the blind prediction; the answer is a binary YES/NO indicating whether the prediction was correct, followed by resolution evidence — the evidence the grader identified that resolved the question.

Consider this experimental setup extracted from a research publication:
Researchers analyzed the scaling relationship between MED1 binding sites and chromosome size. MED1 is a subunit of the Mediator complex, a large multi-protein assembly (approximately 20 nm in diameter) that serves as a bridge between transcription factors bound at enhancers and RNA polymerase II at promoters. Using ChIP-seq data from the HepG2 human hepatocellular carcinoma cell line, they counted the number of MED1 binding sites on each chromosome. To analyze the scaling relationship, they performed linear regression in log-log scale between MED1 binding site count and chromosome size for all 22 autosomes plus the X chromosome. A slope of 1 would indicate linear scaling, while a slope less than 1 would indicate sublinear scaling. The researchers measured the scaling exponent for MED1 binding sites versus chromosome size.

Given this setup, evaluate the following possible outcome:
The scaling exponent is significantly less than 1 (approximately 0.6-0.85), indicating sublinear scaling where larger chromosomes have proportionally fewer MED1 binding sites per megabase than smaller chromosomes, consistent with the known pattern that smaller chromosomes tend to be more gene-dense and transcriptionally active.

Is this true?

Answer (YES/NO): YES